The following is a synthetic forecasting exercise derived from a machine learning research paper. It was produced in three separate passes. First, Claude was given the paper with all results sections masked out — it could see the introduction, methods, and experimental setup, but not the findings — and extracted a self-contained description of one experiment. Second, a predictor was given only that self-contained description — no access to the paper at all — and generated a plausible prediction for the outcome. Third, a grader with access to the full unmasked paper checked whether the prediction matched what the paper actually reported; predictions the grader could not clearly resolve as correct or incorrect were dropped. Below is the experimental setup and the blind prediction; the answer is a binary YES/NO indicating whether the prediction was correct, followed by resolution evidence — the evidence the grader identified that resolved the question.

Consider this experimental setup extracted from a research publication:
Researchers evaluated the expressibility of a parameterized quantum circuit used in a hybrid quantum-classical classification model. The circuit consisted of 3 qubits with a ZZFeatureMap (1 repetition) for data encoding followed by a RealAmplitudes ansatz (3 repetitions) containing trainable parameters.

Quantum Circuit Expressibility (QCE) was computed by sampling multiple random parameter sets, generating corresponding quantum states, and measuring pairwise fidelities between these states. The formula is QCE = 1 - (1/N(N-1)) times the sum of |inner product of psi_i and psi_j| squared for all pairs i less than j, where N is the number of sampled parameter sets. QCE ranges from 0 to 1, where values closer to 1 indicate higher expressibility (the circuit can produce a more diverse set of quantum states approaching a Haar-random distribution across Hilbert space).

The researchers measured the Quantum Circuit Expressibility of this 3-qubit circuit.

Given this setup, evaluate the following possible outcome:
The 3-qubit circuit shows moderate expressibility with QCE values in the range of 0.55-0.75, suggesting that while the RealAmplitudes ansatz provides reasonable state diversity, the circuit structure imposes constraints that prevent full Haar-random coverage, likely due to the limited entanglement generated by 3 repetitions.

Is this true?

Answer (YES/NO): NO